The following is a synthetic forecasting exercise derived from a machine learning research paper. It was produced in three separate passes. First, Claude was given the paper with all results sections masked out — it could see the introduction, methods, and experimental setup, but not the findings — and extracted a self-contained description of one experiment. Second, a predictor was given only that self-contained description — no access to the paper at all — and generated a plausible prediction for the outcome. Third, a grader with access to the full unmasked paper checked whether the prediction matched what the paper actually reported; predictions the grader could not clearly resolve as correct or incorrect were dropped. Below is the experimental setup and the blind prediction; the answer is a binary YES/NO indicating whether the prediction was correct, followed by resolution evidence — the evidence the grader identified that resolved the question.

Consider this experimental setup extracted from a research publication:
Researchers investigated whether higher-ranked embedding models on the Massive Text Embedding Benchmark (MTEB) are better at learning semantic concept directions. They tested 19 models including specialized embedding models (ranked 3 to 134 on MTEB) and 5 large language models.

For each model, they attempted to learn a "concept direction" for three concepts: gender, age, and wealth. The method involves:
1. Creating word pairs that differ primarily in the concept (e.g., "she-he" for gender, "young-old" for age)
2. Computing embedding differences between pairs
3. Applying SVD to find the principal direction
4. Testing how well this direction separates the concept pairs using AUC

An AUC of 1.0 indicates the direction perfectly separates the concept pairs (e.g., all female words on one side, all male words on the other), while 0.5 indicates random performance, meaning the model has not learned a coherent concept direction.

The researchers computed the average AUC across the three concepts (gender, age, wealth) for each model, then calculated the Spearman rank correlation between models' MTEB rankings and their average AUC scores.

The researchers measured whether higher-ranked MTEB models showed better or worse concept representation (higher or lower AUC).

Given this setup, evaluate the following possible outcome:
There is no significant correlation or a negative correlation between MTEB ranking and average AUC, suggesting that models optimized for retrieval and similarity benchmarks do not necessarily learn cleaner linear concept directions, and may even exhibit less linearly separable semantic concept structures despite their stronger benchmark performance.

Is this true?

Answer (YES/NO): NO